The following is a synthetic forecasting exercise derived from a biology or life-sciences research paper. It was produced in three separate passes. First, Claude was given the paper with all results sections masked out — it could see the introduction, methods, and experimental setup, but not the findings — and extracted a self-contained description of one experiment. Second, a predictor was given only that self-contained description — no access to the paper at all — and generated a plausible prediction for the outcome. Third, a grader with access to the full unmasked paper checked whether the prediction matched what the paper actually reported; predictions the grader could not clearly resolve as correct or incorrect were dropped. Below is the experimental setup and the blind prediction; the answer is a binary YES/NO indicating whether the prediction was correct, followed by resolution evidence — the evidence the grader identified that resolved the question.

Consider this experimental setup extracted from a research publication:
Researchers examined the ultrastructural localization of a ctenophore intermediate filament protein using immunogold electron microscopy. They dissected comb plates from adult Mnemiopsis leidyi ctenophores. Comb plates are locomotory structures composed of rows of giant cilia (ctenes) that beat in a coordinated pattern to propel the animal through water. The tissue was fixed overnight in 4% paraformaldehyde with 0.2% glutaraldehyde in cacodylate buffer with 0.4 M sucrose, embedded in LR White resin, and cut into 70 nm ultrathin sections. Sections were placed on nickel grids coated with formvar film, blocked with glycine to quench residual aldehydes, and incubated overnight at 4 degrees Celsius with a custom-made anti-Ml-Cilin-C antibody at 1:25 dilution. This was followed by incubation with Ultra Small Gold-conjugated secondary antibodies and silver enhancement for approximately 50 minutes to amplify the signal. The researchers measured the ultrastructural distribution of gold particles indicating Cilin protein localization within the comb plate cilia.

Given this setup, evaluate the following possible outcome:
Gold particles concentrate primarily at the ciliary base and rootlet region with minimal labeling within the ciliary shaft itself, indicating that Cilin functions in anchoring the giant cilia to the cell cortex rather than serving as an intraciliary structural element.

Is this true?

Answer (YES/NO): NO